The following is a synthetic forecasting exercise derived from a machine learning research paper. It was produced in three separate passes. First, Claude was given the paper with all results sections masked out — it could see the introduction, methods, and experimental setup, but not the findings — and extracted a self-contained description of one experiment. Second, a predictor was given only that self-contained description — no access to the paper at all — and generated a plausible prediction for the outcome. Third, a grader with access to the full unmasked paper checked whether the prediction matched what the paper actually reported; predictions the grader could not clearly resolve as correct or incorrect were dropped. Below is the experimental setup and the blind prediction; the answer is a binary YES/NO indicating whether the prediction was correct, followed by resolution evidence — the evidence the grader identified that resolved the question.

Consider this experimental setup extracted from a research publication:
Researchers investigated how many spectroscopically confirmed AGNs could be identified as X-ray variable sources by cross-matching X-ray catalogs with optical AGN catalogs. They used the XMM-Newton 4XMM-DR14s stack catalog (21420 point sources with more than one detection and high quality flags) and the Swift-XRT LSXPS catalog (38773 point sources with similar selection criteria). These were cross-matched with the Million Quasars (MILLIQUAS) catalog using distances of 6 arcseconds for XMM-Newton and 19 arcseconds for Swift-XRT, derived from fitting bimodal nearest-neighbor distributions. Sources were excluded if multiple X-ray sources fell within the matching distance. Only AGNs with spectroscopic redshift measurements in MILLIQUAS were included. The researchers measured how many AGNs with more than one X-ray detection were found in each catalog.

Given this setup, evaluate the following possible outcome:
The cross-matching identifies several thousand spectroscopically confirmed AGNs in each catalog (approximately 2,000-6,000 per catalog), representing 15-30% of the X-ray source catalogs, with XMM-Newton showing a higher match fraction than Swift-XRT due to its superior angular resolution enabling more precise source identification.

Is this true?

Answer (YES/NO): NO